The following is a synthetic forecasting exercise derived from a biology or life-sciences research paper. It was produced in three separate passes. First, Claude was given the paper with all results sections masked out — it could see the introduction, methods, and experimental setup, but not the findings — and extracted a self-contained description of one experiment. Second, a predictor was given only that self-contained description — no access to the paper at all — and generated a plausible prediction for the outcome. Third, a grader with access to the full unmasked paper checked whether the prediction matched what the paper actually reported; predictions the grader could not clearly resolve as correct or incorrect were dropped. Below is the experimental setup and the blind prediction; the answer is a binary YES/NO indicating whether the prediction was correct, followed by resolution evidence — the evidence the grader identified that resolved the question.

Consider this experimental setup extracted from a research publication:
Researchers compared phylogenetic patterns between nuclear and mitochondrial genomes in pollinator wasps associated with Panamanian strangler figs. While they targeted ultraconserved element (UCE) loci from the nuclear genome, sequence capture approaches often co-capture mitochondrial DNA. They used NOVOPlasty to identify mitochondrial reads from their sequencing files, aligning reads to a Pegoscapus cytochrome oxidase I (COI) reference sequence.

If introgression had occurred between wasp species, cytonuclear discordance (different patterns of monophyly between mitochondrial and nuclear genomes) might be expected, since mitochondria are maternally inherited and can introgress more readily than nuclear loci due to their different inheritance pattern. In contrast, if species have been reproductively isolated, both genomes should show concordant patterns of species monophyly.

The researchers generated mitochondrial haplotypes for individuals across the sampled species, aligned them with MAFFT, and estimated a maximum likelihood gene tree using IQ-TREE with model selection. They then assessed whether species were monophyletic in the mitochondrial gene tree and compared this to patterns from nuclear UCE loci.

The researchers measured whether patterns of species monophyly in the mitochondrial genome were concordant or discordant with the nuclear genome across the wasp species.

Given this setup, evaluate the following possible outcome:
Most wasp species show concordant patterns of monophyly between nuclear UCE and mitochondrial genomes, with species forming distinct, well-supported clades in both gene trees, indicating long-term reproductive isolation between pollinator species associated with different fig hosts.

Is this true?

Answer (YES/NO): YES